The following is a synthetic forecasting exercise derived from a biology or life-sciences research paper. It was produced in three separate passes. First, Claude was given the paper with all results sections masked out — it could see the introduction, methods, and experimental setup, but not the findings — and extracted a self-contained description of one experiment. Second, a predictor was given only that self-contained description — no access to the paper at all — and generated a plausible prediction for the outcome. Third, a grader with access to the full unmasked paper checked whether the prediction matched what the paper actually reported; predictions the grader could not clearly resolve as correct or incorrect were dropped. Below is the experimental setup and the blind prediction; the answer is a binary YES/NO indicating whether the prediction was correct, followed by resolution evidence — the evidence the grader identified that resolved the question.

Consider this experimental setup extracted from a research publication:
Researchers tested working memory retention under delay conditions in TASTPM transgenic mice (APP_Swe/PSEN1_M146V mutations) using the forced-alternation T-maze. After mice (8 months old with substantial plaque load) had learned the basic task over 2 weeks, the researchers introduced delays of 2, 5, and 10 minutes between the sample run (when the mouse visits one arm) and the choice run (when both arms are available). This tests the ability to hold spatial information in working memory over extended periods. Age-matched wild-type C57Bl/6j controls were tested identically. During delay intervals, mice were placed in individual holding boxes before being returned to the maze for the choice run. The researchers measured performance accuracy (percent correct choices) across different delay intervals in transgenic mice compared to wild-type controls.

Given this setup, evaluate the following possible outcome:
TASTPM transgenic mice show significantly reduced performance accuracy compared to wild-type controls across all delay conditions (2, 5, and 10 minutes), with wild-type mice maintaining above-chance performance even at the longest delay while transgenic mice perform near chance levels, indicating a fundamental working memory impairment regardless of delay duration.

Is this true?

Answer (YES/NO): NO